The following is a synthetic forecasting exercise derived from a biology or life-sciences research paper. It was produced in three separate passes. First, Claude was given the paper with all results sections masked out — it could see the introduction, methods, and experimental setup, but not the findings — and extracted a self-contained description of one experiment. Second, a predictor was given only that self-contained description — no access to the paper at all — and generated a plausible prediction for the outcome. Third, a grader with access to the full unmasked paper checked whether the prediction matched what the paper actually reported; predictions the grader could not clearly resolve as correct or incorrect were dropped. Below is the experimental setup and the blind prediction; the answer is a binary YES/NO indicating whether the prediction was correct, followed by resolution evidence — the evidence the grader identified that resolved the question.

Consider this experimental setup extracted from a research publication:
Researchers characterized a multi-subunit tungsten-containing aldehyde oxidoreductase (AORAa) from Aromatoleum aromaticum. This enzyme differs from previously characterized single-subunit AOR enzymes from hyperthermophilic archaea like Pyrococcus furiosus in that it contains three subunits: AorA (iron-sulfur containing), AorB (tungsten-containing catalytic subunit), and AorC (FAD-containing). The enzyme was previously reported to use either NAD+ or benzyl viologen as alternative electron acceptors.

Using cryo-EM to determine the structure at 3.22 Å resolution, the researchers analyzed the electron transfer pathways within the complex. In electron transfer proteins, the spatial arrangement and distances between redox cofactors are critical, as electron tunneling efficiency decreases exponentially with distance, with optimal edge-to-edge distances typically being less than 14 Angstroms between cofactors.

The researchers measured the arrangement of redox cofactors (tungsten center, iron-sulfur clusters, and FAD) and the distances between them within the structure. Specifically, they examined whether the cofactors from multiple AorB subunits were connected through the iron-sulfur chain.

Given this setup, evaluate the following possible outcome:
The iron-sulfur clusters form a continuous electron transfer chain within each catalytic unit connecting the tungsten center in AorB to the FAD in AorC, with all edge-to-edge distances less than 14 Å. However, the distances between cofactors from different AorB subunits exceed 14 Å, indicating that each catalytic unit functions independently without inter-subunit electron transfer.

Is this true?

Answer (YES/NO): NO